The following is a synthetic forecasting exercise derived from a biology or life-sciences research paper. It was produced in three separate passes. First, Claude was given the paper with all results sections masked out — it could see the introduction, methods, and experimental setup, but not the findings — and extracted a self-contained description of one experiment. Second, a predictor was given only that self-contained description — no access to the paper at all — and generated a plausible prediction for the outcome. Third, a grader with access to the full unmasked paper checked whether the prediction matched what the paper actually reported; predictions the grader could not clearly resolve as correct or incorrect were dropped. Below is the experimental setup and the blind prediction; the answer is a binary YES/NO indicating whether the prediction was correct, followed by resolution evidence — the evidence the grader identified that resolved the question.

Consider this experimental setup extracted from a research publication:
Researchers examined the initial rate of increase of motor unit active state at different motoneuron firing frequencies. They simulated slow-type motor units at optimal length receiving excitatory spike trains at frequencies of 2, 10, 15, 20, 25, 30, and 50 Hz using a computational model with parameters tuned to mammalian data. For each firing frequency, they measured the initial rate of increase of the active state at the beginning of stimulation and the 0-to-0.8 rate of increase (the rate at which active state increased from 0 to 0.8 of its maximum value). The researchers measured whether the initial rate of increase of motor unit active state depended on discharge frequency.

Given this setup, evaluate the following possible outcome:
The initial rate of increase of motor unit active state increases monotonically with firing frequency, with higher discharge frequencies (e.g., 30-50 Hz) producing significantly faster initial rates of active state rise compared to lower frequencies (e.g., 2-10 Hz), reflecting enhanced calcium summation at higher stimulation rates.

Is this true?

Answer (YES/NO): NO